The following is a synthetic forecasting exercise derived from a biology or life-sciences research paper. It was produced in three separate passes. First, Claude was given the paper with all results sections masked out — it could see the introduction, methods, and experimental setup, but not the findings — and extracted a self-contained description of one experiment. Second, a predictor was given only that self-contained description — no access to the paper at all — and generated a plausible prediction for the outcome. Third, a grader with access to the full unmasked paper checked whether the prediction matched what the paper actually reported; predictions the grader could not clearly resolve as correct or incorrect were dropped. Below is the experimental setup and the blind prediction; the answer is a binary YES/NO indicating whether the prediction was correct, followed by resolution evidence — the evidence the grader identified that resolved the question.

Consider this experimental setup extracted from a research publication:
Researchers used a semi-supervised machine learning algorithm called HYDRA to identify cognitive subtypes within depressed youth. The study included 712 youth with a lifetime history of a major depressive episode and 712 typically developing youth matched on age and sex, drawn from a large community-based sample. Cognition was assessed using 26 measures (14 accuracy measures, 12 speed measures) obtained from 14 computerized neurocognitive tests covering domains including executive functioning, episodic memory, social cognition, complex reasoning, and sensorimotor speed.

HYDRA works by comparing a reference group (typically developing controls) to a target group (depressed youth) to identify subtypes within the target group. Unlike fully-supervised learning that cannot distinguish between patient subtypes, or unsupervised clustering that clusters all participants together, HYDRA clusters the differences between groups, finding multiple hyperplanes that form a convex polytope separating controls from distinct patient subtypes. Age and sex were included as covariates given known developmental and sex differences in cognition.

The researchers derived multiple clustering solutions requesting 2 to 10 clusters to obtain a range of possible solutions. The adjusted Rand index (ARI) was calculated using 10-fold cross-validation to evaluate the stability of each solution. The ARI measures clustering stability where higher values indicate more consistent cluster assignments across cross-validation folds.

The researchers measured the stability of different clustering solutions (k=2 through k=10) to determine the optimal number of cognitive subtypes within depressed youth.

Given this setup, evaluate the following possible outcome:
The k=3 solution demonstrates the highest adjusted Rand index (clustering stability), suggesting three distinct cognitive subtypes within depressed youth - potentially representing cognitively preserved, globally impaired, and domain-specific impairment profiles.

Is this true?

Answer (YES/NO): NO